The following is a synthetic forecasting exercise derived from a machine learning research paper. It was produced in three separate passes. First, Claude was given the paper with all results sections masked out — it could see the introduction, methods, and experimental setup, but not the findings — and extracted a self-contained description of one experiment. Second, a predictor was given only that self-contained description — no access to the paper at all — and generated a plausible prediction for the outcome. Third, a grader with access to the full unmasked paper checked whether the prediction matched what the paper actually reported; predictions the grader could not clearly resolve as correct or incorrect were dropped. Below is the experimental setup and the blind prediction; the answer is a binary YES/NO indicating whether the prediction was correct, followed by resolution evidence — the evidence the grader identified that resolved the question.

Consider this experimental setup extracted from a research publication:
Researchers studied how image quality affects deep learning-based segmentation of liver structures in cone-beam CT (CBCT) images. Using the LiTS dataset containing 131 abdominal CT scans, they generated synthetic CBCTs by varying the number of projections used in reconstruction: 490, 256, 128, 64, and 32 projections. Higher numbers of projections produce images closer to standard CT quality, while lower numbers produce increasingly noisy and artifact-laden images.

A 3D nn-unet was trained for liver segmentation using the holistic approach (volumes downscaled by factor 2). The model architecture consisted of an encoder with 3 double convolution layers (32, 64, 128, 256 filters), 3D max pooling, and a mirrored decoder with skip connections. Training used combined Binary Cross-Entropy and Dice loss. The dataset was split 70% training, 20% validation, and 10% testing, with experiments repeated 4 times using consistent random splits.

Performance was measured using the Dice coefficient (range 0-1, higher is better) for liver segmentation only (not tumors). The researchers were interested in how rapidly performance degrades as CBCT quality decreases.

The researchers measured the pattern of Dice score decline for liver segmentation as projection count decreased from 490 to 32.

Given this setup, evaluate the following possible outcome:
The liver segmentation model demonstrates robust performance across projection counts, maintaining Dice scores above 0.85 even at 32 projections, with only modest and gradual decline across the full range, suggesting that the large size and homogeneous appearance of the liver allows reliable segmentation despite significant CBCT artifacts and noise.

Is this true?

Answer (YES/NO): NO